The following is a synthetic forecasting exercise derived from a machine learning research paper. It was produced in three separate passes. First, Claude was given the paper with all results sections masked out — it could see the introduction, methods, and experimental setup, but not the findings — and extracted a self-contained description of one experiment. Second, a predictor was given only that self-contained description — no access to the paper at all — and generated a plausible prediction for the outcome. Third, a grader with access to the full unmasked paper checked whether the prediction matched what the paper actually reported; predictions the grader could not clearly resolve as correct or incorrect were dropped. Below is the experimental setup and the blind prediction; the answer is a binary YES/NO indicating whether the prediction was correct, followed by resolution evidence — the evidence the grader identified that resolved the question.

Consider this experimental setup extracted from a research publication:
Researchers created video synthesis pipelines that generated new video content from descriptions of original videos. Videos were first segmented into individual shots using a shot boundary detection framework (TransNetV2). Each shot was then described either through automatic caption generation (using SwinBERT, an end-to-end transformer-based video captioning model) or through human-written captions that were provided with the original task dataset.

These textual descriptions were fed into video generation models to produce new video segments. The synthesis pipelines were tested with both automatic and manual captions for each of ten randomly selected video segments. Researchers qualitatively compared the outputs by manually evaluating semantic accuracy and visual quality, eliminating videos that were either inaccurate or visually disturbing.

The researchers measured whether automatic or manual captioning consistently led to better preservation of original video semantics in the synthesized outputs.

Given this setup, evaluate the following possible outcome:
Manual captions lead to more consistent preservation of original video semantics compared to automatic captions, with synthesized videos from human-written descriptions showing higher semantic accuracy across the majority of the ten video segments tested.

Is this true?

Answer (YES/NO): NO